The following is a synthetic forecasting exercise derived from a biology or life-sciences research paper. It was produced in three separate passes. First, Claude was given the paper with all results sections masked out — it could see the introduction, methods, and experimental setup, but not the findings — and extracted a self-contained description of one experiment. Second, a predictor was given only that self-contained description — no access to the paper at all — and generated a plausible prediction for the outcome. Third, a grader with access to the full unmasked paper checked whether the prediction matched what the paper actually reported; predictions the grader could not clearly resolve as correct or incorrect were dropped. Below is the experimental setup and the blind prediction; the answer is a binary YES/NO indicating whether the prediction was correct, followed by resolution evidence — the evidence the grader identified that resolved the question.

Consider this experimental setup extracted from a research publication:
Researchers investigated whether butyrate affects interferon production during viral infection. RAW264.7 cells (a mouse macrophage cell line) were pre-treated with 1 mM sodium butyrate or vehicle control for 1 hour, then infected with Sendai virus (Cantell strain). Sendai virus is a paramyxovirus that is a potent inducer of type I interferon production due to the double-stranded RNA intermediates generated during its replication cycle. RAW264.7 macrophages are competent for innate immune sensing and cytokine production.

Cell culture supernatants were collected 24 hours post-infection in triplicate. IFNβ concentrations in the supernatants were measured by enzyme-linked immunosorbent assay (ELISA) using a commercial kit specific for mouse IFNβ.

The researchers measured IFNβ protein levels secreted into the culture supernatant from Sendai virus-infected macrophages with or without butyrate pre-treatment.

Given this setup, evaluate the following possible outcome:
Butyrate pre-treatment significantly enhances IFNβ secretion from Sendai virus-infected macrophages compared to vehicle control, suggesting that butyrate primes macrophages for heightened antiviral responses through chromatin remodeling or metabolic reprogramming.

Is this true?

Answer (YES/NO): NO